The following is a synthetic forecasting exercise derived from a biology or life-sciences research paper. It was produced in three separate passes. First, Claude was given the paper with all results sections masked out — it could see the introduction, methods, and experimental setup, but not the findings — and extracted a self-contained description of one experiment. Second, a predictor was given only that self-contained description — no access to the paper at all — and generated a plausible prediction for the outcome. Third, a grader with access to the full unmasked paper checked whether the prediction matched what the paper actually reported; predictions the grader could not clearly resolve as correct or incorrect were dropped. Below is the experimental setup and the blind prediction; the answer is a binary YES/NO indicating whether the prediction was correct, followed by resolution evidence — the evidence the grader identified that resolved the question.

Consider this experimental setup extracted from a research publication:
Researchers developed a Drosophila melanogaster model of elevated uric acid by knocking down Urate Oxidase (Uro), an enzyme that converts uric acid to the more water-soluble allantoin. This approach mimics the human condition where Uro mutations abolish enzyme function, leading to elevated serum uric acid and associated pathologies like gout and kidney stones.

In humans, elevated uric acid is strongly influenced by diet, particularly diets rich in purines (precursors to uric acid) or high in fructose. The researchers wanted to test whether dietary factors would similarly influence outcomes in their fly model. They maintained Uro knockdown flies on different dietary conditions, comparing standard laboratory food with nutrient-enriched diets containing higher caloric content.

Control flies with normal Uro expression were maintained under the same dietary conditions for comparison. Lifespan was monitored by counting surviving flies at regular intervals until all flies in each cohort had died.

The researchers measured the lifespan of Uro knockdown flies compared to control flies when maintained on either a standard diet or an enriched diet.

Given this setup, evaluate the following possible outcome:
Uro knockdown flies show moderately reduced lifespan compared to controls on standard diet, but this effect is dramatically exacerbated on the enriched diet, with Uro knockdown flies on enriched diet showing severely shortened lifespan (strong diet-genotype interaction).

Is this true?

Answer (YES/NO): NO